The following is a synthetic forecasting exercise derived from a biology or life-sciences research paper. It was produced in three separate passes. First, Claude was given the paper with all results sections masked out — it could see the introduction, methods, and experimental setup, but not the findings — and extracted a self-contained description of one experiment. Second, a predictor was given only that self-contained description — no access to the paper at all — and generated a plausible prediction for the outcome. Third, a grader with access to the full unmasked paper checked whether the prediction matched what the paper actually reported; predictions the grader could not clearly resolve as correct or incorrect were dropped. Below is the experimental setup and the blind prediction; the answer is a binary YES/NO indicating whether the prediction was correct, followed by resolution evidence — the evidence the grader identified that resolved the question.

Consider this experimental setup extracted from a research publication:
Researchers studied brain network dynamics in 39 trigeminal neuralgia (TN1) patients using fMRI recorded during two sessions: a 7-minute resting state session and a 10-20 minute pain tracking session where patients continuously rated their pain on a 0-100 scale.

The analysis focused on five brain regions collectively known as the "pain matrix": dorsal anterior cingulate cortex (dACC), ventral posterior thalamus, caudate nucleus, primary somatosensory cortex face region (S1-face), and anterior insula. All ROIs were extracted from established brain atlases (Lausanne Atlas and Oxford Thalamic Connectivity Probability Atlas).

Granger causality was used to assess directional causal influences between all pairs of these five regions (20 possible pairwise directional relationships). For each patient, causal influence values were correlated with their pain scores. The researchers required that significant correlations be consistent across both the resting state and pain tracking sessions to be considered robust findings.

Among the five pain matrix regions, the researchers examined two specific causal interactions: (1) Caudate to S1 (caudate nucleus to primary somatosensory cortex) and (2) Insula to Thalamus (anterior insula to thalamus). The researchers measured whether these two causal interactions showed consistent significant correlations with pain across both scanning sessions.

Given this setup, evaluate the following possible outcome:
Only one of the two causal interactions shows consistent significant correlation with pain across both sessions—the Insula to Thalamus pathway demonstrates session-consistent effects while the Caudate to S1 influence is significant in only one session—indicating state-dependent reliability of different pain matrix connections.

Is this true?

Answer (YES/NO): NO